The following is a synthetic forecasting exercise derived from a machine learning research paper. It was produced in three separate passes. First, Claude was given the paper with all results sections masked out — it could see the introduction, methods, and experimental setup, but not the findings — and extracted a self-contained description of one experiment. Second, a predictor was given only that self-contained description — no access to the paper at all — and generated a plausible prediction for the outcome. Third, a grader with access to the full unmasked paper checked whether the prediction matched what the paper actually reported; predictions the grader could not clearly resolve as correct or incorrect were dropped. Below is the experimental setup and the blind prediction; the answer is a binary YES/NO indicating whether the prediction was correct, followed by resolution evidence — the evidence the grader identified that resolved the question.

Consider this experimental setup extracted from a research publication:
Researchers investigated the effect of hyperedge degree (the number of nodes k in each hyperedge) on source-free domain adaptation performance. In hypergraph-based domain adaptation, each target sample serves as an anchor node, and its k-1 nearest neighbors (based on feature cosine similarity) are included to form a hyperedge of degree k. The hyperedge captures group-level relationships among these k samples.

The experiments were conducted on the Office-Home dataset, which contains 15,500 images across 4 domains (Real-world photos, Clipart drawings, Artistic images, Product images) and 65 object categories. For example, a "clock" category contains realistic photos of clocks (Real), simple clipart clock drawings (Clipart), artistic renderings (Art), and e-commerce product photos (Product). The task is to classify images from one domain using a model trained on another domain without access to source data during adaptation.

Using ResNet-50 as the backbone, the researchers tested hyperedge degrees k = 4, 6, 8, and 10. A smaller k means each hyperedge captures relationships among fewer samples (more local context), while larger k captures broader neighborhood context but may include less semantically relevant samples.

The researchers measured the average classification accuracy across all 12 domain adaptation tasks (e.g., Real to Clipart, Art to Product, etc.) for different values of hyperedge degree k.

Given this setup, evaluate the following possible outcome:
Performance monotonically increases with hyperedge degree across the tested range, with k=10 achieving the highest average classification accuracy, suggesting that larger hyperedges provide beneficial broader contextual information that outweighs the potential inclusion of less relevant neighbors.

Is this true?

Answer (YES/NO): NO